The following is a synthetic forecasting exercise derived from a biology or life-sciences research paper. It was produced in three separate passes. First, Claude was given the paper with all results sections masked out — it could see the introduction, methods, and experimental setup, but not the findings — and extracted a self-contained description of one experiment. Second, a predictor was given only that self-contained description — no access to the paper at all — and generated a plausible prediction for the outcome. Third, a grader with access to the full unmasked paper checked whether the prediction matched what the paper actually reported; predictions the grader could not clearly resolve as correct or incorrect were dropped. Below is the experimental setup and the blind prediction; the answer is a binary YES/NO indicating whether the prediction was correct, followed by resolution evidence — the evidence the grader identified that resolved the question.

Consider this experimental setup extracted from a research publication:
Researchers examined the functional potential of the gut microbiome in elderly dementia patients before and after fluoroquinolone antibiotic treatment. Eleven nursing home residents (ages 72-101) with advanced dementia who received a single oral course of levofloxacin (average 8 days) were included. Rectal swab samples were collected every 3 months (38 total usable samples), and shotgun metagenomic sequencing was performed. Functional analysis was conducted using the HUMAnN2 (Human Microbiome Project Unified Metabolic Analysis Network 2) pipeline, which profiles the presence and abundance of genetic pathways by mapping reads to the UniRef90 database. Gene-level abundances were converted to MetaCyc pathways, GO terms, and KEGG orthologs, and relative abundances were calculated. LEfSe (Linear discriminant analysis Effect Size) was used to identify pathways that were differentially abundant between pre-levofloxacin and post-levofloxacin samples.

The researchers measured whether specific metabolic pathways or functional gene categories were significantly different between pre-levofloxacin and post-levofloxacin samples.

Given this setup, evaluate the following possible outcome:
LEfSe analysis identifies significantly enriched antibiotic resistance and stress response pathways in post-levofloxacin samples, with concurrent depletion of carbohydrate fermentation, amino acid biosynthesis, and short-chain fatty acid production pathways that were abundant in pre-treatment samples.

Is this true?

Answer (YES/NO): NO